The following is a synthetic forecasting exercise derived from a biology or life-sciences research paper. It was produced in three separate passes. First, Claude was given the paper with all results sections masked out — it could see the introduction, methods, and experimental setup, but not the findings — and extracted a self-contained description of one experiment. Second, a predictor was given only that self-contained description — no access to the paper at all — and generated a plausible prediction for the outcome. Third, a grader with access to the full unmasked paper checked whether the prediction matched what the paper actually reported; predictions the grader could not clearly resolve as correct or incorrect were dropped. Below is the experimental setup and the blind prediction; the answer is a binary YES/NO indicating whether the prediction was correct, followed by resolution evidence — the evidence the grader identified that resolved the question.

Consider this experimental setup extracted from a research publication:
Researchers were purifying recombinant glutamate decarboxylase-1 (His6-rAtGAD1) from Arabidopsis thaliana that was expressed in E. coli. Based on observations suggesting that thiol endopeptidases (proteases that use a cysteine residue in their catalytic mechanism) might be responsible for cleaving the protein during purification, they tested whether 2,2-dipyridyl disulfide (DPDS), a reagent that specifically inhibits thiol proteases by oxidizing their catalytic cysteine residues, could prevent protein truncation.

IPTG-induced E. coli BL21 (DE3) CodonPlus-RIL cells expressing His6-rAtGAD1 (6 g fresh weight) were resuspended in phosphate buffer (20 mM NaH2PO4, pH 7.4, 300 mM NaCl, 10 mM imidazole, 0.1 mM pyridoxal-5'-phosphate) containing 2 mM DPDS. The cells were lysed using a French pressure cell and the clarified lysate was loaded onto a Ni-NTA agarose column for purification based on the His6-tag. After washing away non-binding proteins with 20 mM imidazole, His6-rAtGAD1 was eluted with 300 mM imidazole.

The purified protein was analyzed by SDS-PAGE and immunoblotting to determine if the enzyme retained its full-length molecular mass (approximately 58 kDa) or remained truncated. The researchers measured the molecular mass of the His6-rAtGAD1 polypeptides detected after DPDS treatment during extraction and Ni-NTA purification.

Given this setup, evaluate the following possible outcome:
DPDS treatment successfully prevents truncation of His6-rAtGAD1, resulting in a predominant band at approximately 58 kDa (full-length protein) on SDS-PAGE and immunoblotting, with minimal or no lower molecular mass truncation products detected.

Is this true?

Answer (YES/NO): YES